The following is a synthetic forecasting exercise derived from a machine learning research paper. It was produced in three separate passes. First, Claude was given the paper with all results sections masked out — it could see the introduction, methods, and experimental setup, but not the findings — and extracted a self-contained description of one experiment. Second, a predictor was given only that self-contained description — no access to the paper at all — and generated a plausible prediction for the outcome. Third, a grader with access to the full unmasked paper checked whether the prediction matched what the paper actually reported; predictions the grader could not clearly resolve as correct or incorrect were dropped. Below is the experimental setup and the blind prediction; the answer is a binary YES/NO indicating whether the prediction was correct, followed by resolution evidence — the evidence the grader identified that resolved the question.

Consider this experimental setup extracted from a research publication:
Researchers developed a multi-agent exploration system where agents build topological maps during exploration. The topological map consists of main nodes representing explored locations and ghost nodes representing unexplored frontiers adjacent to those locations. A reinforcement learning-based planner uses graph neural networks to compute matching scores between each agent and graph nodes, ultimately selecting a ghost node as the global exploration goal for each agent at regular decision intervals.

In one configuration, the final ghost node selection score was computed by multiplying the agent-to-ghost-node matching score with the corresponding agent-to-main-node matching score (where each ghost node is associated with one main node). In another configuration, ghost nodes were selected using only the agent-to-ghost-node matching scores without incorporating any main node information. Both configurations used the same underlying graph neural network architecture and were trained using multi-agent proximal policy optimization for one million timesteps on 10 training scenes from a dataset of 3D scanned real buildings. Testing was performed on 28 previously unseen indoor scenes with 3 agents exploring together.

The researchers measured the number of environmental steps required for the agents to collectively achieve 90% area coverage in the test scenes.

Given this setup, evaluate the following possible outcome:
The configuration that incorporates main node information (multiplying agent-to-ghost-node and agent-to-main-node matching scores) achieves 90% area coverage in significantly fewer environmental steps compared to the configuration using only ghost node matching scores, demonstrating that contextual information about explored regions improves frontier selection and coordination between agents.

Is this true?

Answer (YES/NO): YES